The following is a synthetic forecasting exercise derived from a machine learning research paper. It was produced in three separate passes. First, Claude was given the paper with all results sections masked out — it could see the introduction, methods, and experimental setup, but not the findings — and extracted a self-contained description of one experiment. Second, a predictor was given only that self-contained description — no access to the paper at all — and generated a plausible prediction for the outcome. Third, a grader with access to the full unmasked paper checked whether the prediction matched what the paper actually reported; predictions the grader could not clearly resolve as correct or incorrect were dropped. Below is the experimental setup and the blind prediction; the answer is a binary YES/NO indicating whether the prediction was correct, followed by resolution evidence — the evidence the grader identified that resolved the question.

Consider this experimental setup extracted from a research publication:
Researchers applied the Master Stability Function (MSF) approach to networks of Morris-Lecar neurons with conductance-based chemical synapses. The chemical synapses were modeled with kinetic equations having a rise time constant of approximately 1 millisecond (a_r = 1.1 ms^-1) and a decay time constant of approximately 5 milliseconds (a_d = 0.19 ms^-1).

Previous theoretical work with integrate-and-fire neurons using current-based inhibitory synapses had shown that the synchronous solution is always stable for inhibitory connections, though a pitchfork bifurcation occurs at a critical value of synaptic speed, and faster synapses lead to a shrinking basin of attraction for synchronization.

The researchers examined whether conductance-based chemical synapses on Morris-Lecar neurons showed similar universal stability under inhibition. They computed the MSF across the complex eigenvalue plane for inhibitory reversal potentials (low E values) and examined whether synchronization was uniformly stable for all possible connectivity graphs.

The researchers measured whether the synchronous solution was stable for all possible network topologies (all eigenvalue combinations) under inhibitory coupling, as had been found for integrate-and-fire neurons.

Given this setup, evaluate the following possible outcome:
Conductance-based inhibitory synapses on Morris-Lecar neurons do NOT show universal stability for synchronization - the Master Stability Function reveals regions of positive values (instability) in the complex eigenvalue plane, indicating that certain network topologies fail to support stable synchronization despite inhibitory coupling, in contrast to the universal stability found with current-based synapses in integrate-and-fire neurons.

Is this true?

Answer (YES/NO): YES